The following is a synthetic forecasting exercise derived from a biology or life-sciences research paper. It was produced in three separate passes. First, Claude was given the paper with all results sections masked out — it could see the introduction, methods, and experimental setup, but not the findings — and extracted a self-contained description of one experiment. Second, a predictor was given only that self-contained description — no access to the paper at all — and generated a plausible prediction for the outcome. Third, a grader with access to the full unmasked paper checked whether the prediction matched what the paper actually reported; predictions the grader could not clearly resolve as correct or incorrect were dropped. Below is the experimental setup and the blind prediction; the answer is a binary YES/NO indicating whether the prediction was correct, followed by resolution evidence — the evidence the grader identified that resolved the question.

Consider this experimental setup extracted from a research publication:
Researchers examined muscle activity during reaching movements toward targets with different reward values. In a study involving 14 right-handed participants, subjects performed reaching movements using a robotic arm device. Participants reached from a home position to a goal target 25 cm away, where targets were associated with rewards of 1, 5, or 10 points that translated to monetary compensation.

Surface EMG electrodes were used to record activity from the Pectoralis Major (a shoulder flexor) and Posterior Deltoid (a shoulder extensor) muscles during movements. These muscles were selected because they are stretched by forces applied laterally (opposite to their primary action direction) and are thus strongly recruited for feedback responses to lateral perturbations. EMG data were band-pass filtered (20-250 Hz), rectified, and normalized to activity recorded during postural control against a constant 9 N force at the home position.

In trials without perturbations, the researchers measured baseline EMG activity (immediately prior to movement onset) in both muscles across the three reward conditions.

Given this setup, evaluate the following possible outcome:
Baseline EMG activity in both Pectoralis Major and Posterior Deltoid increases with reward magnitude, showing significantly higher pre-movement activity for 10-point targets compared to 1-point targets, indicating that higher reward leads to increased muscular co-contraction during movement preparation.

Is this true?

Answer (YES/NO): NO